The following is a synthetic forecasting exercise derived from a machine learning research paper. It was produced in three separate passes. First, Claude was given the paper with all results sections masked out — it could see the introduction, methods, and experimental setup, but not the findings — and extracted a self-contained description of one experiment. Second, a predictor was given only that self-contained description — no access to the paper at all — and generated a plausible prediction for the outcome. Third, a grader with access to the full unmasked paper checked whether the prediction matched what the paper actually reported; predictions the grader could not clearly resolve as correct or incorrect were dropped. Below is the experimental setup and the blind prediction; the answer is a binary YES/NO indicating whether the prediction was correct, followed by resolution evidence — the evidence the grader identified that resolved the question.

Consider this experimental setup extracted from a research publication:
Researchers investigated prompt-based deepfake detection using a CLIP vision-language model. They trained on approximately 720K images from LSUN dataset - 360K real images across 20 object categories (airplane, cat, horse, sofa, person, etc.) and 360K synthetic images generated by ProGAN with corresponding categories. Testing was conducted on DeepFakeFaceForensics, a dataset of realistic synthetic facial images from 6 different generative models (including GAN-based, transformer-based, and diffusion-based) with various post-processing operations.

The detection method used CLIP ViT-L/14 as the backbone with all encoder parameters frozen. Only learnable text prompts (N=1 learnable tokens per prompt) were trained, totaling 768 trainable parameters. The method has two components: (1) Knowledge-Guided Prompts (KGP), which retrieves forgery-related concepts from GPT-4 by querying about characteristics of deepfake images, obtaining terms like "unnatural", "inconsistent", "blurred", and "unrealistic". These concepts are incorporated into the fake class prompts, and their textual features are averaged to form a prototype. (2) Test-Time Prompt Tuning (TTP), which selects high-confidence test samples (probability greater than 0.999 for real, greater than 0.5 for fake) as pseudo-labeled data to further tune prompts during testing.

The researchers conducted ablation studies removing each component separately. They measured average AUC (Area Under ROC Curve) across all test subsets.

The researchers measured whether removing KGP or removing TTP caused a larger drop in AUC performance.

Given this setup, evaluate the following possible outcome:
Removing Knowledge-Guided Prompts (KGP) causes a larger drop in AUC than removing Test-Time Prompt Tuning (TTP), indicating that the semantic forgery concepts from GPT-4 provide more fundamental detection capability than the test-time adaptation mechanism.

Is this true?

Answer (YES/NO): YES